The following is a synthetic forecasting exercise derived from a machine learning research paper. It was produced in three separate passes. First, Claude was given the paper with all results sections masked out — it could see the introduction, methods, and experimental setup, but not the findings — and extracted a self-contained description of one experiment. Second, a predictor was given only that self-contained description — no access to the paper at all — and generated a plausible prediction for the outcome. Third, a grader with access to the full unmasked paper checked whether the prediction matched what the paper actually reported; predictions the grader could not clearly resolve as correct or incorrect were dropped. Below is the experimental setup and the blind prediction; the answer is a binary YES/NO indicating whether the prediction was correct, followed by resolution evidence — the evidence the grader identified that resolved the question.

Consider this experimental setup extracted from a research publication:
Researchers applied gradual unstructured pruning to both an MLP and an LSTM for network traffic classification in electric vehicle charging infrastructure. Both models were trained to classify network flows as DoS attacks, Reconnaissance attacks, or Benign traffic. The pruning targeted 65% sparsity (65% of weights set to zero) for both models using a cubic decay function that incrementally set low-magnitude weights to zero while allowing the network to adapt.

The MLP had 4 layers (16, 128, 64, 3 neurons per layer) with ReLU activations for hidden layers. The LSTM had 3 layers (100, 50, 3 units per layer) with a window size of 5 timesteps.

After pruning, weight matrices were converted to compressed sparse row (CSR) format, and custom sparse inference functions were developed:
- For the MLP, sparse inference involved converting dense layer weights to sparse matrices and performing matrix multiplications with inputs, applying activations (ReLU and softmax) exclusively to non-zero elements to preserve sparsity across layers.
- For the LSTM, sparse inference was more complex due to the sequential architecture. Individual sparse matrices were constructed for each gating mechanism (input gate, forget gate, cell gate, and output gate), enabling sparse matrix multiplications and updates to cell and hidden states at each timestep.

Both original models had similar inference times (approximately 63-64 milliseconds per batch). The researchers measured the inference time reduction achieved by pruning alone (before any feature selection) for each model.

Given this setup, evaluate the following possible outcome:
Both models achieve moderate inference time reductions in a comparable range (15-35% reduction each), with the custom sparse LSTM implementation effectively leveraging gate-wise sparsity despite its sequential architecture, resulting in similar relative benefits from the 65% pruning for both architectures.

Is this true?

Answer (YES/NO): NO